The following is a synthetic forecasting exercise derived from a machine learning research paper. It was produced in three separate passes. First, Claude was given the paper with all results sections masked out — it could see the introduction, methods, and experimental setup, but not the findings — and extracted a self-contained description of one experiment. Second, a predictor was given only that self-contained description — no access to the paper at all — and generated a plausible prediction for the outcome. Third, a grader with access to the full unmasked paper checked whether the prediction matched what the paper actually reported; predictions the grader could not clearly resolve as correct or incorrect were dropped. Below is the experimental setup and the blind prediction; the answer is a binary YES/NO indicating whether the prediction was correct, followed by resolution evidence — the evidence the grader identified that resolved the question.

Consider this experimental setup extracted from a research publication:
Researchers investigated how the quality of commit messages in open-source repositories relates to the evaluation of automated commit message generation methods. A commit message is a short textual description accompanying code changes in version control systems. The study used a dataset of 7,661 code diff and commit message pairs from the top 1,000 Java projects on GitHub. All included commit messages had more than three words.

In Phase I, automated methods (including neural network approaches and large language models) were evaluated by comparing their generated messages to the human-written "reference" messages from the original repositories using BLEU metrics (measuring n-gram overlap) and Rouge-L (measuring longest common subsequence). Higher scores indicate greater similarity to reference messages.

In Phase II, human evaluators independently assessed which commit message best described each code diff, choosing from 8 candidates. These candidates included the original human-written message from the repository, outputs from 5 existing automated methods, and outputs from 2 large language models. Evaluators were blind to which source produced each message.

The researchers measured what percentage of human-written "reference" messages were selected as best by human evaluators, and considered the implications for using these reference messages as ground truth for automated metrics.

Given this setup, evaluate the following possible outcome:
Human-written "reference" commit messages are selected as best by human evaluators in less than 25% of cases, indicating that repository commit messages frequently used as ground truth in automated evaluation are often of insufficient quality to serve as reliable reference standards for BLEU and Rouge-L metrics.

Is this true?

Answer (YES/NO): YES